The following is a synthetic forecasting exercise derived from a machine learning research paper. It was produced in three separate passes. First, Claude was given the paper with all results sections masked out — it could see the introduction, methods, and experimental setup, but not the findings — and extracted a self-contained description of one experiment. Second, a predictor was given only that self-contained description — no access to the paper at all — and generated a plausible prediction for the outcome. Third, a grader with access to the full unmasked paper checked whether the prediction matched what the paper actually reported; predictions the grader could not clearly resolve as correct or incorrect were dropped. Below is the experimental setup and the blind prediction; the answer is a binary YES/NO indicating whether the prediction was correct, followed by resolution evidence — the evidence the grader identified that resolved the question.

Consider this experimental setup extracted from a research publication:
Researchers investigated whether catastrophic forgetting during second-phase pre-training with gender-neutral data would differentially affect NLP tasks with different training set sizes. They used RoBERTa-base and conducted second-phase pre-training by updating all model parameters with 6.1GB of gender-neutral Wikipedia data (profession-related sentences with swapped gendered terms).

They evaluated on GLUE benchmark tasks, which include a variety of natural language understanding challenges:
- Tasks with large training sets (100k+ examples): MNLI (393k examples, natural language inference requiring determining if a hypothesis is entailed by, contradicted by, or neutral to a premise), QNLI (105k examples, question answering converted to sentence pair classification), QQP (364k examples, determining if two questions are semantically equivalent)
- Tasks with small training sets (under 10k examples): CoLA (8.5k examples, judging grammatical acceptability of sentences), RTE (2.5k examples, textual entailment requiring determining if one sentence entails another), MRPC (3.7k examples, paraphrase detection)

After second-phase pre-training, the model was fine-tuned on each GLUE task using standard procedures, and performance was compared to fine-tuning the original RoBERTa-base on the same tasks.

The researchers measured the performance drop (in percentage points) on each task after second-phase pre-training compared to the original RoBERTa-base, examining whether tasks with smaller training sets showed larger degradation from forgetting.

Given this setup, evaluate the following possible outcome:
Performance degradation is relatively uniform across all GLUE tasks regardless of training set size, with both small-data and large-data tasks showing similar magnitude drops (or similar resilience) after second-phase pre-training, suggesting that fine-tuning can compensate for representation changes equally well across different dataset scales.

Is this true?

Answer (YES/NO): NO